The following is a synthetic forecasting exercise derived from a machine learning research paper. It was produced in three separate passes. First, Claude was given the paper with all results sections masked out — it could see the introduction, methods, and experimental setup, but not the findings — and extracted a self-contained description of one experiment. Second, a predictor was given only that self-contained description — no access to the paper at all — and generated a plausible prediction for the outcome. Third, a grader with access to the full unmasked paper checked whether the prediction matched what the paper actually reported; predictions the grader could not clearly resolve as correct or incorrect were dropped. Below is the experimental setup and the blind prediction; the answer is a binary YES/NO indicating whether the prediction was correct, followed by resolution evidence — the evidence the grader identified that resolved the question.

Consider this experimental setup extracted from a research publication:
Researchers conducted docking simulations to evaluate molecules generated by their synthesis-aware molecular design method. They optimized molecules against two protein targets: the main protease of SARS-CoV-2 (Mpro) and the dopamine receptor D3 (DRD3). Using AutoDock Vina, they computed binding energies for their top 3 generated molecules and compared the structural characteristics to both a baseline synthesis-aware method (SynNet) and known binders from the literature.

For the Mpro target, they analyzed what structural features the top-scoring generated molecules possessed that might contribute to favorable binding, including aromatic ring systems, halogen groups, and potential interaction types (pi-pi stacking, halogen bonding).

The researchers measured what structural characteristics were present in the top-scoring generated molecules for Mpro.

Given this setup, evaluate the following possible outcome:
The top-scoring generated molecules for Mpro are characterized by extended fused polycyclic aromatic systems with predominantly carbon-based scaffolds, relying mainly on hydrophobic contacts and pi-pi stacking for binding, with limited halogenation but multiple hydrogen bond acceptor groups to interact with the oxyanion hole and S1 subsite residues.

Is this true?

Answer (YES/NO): NO